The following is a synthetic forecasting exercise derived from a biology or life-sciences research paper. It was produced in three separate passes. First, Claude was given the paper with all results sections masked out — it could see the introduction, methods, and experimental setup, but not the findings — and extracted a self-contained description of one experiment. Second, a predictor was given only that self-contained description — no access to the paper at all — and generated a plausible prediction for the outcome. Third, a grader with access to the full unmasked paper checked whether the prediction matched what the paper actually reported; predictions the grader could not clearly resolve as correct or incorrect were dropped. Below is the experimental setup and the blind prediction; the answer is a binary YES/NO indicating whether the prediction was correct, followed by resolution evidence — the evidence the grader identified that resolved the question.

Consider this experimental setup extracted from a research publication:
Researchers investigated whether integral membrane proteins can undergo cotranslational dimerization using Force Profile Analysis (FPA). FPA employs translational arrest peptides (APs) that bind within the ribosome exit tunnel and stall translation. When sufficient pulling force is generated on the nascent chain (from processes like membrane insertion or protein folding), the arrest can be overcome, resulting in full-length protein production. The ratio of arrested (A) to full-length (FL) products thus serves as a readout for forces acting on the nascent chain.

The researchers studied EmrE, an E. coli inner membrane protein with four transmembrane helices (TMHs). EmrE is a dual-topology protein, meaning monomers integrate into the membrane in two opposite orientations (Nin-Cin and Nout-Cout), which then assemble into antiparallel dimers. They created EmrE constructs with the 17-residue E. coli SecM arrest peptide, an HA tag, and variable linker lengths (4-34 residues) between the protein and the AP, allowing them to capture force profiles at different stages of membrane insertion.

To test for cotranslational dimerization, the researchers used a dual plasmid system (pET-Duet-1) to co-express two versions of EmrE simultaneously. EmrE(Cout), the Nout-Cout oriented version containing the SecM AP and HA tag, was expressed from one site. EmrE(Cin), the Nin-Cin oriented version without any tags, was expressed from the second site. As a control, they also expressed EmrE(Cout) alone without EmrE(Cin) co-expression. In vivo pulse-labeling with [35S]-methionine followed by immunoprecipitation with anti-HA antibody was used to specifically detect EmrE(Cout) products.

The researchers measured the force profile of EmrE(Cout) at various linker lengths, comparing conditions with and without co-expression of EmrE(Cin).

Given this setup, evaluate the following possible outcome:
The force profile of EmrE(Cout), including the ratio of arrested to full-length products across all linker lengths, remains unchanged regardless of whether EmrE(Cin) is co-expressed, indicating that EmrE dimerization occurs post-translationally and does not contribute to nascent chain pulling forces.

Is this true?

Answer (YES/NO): NO